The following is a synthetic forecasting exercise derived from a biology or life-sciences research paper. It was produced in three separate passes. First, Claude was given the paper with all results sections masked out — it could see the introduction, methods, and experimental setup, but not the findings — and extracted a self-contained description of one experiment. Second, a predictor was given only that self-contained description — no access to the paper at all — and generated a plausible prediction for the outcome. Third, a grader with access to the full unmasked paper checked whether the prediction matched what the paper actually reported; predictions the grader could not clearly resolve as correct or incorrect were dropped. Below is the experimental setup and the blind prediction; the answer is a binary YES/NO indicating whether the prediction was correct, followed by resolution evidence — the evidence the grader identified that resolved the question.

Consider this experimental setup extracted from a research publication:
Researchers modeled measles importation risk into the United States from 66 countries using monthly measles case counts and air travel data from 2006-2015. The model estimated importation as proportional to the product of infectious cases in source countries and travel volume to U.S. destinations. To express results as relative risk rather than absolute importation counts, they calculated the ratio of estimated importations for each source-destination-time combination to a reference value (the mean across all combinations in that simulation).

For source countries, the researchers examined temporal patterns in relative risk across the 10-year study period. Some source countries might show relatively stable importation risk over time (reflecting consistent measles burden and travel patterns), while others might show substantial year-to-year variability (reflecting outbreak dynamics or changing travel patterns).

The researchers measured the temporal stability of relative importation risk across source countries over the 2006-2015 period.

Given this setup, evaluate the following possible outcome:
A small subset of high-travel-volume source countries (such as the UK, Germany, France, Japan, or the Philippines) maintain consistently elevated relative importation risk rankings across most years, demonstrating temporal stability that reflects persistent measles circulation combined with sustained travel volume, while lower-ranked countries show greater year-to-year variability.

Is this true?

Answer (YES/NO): NO